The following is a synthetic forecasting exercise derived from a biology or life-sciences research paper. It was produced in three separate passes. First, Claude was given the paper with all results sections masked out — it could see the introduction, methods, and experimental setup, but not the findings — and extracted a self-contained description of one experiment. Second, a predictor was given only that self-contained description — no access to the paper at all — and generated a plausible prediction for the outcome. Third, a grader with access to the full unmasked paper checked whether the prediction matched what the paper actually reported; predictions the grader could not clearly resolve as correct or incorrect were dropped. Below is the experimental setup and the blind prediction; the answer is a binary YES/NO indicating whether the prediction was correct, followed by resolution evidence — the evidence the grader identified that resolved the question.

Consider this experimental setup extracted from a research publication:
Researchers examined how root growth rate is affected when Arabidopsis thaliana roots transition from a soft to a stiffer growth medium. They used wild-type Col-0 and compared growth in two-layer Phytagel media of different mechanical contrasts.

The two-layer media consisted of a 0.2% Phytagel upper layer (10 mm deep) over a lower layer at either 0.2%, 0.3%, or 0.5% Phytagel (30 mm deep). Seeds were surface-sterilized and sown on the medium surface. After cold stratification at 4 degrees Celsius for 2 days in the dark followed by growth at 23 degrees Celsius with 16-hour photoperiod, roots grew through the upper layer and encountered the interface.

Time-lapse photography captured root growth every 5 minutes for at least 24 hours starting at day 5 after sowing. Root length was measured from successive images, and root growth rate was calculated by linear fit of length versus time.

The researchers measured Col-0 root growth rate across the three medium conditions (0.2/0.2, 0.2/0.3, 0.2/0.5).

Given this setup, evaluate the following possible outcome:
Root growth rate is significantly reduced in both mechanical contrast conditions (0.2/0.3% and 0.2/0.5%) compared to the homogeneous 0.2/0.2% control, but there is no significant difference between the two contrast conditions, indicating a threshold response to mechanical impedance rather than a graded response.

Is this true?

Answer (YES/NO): NO